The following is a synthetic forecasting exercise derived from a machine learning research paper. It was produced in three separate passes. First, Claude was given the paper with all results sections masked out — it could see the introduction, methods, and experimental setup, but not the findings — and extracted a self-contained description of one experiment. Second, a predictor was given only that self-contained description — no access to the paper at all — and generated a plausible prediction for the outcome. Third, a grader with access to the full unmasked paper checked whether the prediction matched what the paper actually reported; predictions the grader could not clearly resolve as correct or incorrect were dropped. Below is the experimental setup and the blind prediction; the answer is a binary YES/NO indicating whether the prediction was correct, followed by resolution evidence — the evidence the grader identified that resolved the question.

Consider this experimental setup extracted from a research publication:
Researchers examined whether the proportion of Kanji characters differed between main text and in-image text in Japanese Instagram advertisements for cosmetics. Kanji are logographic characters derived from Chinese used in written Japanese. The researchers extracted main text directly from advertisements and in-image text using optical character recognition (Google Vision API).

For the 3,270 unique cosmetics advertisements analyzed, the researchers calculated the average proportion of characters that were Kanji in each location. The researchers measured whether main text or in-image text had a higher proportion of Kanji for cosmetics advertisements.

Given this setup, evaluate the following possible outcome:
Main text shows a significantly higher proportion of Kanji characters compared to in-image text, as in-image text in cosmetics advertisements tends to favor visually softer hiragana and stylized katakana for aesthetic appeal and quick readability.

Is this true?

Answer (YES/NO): YES